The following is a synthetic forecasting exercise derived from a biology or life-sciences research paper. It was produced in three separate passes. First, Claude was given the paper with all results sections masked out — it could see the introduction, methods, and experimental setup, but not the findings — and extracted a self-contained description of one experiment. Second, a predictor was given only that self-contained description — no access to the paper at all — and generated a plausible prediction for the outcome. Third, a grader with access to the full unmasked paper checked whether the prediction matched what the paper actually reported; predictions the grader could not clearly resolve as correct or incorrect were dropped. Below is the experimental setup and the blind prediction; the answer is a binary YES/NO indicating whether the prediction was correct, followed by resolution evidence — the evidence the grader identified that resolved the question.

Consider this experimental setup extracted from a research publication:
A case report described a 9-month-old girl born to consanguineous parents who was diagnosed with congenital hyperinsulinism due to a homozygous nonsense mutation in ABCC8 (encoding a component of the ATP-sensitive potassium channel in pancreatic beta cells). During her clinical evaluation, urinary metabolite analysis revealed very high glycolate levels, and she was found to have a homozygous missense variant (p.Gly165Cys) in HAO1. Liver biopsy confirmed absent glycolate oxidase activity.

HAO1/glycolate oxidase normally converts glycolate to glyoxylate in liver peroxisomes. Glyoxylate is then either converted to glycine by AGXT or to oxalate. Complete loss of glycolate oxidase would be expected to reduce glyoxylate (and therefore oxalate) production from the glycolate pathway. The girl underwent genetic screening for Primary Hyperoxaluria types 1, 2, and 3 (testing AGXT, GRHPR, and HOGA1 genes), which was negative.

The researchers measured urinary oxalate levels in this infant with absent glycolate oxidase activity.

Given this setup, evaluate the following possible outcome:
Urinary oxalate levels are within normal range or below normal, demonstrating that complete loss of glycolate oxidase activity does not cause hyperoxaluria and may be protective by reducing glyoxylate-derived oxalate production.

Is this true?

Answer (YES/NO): NO